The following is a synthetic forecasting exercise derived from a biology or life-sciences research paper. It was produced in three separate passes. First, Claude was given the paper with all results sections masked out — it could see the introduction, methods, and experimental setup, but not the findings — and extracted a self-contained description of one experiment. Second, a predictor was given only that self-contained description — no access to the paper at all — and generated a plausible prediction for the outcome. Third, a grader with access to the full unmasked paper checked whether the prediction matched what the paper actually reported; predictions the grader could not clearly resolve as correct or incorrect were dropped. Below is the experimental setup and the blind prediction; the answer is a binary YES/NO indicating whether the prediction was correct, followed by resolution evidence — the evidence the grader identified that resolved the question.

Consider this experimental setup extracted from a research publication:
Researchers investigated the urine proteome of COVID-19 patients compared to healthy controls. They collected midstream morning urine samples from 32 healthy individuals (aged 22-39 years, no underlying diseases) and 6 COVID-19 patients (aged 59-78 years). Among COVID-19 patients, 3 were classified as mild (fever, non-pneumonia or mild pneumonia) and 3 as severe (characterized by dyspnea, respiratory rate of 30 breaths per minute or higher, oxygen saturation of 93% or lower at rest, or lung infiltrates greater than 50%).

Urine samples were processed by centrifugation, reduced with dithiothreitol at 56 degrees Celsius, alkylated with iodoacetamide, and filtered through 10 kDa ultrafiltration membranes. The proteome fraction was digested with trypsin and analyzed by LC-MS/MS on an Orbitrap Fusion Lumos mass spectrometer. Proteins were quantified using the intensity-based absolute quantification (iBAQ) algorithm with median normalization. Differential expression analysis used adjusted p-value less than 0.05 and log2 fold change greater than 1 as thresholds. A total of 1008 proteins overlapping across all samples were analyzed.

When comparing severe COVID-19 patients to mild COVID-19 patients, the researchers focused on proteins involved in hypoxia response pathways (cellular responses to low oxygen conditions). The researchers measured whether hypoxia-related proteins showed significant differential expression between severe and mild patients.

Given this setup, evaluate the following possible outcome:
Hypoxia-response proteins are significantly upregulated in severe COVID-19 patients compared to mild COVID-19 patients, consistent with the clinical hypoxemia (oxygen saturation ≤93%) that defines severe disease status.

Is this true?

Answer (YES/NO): YES